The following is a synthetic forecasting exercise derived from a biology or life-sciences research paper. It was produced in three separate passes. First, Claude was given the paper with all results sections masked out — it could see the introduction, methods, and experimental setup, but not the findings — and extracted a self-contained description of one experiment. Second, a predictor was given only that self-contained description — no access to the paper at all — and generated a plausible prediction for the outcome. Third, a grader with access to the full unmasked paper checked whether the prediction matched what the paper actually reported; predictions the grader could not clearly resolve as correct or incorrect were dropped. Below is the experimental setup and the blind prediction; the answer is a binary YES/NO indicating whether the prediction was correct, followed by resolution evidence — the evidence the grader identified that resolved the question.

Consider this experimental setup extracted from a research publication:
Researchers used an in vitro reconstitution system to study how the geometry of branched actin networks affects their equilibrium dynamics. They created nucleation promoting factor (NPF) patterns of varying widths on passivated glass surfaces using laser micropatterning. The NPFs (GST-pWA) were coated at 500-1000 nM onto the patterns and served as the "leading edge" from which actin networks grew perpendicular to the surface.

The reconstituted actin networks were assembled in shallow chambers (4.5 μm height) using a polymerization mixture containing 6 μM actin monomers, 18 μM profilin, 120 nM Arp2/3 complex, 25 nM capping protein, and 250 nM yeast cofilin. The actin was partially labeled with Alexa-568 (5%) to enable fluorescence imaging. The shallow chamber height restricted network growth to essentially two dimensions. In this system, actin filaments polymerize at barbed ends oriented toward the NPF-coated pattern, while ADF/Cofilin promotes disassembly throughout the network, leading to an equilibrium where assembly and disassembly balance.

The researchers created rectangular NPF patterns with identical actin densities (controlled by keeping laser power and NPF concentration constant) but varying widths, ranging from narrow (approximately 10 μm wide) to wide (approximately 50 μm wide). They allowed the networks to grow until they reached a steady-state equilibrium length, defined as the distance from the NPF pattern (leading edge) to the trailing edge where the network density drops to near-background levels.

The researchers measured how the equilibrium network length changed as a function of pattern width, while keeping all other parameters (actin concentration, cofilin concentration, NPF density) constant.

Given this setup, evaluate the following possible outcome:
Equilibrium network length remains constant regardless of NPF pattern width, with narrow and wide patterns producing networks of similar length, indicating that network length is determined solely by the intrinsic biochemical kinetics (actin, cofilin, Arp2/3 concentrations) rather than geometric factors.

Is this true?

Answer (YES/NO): NO